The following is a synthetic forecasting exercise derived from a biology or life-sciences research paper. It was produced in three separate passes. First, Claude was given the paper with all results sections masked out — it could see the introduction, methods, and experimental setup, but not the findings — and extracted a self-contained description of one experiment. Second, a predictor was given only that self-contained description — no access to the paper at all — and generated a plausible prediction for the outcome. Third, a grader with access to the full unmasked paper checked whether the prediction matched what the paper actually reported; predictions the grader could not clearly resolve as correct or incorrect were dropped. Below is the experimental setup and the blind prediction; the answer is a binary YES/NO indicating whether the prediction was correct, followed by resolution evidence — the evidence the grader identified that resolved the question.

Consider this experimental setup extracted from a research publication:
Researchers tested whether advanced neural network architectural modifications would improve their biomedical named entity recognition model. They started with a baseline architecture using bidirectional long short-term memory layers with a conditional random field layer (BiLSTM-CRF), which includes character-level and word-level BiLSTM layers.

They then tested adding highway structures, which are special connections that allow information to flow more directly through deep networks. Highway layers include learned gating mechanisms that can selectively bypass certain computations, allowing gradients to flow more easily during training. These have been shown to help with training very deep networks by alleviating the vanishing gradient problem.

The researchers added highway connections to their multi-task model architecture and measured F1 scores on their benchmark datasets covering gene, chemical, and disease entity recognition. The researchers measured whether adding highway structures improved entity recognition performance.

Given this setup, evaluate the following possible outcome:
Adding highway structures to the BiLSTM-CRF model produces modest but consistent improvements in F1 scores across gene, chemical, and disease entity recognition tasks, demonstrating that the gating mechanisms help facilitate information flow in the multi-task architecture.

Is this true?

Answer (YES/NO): NO